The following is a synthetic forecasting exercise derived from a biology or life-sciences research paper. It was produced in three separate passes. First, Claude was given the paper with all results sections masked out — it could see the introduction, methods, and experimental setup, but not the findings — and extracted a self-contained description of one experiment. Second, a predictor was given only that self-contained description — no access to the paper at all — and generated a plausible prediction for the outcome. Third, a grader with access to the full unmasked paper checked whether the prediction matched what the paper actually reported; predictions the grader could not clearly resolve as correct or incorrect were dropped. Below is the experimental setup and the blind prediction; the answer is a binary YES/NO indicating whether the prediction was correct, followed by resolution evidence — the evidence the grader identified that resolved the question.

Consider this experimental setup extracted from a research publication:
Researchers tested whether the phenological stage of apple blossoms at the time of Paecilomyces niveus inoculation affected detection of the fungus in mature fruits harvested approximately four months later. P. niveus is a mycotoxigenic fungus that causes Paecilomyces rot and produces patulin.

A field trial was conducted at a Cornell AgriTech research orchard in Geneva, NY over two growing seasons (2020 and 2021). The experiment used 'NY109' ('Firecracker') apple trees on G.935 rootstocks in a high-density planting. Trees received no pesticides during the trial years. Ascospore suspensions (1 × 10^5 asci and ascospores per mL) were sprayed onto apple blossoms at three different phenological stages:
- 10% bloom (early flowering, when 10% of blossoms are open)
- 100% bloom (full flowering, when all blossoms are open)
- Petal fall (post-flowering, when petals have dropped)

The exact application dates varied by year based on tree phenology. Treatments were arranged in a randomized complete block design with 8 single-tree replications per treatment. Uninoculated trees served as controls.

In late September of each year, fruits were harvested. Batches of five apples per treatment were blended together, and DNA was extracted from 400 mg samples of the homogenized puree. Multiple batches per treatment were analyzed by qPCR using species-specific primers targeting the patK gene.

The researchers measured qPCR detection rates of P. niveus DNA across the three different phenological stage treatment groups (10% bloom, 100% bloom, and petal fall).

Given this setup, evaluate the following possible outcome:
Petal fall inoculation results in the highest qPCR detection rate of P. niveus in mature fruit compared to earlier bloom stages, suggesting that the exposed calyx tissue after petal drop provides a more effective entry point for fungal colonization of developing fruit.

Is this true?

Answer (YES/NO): NO